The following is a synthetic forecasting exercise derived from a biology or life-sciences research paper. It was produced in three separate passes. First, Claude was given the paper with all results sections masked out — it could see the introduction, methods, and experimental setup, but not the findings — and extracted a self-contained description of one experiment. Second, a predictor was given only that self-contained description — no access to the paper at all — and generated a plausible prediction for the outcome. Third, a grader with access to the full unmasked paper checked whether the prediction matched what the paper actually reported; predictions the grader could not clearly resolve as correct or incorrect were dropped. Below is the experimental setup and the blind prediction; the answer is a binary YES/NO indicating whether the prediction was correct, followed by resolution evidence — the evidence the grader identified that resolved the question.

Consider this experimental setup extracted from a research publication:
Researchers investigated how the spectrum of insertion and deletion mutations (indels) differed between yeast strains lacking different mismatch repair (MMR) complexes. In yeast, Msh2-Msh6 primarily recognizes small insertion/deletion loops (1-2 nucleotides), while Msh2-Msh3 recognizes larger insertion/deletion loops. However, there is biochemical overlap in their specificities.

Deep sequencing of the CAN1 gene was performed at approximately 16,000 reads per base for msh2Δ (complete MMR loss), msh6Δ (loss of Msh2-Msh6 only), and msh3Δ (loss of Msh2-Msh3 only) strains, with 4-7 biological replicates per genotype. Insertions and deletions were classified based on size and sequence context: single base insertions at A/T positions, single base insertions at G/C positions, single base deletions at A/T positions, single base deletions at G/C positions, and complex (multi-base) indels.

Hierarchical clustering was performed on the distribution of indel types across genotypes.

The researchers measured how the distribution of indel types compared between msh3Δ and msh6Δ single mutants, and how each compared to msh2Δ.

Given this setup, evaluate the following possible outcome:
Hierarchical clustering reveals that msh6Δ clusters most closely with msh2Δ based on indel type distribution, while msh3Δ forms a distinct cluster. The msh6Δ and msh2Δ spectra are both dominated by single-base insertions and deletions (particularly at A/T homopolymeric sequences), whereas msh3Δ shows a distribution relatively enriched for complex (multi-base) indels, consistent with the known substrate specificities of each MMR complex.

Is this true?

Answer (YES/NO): NO